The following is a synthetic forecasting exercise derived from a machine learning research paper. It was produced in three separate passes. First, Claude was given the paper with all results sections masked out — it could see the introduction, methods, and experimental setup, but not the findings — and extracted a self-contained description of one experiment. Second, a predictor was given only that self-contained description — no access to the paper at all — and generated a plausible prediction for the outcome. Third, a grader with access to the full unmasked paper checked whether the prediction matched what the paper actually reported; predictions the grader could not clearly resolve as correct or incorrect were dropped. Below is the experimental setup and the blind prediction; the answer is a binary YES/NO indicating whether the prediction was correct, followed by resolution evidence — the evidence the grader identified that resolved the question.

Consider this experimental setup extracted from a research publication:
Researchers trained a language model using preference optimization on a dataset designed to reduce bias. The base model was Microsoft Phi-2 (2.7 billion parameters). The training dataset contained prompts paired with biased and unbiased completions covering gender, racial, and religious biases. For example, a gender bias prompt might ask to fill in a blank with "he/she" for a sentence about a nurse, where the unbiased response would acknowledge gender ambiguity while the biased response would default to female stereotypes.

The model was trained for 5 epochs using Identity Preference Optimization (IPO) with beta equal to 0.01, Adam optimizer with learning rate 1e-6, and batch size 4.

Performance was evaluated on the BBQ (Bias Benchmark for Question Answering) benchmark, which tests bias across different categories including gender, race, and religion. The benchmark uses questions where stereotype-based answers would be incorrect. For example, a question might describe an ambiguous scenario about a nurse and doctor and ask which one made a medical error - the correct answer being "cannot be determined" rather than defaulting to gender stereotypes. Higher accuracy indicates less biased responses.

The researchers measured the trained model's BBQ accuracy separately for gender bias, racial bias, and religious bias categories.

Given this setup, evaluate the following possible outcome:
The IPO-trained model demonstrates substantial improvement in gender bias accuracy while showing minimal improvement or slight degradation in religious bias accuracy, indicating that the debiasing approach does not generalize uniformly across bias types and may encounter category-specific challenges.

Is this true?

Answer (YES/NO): NO